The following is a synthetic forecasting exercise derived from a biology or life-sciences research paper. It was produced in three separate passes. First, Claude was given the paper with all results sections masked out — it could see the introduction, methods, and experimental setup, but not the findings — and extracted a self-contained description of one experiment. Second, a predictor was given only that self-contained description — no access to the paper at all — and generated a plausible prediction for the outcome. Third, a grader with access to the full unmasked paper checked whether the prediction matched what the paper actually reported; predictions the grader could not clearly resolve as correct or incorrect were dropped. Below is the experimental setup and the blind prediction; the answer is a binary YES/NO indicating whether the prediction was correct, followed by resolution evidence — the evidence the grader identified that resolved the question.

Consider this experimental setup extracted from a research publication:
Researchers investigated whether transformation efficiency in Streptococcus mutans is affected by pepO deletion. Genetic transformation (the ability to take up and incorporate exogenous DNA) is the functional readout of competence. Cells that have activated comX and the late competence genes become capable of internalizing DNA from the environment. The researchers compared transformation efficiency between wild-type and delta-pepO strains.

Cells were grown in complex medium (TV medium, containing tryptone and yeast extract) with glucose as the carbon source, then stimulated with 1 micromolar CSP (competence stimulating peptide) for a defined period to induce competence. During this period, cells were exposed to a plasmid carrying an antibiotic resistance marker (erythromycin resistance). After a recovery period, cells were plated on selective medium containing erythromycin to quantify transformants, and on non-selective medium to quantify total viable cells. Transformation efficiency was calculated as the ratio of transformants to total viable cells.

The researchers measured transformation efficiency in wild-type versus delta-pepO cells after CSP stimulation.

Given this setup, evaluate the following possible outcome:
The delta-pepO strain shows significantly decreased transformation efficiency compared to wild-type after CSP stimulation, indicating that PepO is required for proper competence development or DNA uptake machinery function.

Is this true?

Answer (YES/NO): NO